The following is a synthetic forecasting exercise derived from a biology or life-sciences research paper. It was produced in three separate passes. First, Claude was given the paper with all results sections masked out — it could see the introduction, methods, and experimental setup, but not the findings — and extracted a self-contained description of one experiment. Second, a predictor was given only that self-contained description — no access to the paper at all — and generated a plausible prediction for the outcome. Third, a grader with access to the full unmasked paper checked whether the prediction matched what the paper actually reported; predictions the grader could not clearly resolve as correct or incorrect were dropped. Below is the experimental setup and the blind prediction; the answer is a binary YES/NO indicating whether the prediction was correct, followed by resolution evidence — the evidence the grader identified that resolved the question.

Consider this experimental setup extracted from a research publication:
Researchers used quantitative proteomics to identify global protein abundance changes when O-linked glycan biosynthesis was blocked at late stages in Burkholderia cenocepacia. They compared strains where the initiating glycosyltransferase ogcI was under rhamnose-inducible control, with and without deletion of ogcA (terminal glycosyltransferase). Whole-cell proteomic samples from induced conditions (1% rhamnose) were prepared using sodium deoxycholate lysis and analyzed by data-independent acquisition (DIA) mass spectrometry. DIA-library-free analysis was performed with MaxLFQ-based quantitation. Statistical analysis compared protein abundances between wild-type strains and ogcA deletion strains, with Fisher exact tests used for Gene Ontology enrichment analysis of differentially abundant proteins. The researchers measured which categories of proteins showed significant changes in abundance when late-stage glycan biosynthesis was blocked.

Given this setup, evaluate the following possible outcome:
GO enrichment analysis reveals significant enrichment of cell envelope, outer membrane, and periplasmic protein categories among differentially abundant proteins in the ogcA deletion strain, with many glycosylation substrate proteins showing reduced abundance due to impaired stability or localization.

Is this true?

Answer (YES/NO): NO